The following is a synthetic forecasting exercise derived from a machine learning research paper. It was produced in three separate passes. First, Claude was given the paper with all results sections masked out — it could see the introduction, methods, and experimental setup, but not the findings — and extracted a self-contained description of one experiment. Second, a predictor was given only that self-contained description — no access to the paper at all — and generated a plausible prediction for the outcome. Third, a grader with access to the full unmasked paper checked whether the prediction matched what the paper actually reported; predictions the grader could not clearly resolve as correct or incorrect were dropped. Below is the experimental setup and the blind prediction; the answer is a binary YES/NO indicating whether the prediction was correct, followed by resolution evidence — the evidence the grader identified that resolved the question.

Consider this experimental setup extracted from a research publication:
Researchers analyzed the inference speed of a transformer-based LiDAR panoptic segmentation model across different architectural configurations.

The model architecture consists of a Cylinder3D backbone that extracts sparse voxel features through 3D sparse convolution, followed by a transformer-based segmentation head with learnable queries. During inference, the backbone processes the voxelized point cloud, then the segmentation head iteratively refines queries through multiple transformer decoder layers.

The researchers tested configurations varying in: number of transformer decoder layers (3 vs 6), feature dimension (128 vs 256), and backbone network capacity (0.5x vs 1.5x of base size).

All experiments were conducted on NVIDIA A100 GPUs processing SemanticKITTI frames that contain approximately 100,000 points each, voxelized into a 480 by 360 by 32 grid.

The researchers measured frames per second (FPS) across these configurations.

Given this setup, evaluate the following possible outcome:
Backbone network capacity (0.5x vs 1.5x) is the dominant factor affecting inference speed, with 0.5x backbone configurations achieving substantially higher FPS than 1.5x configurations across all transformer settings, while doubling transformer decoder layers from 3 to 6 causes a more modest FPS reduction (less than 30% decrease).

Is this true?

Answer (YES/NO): NO